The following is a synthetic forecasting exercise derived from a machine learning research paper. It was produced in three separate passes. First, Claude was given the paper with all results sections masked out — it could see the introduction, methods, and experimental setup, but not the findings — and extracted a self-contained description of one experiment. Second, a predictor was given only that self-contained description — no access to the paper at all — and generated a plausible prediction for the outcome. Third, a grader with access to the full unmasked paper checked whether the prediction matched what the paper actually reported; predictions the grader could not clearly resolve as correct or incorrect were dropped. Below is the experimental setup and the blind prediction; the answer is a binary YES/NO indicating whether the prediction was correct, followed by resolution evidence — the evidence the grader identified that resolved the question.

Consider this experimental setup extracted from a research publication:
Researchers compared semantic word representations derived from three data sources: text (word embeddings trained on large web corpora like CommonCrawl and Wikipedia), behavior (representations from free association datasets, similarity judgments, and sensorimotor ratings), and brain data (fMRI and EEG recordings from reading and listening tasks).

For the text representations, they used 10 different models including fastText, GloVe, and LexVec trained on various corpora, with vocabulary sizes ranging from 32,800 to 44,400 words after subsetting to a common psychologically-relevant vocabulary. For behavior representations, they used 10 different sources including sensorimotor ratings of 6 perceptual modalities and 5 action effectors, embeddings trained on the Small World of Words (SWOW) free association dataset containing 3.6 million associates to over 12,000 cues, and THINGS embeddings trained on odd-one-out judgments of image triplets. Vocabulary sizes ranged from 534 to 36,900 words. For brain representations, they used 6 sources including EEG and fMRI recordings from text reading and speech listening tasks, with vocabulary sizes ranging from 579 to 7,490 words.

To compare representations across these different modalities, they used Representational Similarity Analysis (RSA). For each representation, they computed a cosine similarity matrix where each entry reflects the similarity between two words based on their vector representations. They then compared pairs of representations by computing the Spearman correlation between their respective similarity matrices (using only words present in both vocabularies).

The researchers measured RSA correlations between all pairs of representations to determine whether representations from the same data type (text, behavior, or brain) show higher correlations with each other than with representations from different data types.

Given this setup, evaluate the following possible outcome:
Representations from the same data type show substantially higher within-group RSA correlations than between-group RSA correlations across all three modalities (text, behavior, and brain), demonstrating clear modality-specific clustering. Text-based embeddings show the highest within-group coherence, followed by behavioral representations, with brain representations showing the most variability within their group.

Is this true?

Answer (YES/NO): YES